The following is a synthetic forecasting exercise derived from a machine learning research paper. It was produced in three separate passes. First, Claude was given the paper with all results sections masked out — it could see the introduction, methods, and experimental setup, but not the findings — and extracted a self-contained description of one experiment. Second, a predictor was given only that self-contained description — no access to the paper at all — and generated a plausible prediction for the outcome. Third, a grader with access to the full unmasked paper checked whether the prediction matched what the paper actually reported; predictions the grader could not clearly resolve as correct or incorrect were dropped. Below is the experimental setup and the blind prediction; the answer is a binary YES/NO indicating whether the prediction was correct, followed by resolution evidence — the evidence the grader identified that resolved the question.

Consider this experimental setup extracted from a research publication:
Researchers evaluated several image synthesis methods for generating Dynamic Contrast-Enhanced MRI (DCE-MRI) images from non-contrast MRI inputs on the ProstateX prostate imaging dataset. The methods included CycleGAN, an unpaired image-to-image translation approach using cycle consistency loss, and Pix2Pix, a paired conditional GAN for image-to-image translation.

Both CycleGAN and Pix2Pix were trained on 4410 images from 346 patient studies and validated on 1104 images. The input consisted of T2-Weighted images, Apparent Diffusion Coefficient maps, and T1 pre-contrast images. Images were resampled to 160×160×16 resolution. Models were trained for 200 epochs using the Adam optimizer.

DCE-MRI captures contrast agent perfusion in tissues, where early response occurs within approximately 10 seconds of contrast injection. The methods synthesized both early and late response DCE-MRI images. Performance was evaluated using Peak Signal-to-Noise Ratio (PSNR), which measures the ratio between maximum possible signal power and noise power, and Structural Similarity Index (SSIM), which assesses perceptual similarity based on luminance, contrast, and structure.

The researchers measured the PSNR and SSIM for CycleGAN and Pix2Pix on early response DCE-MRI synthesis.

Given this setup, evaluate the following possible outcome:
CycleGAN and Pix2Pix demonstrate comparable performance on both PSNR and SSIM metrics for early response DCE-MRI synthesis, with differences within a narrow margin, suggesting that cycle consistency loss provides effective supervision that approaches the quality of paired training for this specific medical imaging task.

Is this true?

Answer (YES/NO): NO